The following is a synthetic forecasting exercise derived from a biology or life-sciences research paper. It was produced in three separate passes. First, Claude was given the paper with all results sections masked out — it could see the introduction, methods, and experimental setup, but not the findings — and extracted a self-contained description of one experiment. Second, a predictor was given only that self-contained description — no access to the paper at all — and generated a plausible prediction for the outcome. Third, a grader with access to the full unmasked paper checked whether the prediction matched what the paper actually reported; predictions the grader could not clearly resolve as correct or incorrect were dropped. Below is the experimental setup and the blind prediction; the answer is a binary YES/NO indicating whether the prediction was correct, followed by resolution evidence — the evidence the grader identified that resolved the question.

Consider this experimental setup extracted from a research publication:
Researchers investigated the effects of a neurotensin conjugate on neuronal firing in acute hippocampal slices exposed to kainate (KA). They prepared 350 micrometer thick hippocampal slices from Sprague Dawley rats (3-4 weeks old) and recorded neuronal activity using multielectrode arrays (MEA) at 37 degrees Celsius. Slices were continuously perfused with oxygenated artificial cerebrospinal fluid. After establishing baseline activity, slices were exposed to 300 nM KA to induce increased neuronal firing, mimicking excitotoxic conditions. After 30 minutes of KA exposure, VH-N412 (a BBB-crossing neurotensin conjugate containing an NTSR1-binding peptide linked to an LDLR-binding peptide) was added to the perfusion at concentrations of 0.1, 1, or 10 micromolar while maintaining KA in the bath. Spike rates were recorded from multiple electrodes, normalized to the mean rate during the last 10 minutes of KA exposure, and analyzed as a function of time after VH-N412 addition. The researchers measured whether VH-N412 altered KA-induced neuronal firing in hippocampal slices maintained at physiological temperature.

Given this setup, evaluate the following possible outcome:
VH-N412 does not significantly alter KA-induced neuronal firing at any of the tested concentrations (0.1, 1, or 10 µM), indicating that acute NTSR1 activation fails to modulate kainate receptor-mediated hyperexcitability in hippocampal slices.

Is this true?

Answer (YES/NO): YES